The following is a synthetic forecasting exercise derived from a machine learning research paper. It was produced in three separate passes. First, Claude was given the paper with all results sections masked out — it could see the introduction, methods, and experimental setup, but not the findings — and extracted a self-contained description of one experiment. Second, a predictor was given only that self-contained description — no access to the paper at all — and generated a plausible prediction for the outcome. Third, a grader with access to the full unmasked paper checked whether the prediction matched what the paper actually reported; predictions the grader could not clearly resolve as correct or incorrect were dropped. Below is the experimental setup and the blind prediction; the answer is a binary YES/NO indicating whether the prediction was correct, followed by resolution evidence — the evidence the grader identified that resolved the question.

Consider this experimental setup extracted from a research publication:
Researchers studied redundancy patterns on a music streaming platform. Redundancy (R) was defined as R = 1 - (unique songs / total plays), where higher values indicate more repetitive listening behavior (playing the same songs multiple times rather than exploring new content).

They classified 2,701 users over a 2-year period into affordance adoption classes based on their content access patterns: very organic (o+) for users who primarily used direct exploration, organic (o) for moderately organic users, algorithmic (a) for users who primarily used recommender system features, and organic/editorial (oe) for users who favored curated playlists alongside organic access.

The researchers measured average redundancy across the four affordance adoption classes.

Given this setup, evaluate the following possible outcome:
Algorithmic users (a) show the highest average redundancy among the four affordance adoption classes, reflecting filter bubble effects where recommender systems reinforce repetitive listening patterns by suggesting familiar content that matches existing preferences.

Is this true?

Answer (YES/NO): NO